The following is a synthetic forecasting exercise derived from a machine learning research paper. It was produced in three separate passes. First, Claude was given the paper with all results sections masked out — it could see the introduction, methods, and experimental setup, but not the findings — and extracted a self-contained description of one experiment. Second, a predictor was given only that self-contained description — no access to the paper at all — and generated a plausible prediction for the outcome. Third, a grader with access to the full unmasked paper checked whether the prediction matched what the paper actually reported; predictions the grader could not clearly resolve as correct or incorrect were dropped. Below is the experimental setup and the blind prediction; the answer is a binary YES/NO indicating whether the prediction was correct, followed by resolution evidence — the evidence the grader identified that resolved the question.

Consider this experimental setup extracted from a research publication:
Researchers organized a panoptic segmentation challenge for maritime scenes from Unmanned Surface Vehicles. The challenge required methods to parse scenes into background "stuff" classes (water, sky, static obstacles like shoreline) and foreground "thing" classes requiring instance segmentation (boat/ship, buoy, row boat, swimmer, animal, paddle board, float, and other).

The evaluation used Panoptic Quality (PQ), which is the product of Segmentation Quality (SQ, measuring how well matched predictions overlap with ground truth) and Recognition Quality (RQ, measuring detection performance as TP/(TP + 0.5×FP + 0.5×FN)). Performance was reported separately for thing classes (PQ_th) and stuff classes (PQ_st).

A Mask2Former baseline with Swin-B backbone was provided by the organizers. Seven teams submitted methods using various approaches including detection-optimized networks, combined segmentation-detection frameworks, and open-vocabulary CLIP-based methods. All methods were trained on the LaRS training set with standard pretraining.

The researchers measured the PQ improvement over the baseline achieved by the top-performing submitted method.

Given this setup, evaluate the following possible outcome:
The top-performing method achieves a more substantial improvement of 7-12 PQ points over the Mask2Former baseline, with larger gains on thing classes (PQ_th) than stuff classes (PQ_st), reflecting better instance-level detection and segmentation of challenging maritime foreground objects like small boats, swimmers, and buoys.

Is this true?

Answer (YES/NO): NO